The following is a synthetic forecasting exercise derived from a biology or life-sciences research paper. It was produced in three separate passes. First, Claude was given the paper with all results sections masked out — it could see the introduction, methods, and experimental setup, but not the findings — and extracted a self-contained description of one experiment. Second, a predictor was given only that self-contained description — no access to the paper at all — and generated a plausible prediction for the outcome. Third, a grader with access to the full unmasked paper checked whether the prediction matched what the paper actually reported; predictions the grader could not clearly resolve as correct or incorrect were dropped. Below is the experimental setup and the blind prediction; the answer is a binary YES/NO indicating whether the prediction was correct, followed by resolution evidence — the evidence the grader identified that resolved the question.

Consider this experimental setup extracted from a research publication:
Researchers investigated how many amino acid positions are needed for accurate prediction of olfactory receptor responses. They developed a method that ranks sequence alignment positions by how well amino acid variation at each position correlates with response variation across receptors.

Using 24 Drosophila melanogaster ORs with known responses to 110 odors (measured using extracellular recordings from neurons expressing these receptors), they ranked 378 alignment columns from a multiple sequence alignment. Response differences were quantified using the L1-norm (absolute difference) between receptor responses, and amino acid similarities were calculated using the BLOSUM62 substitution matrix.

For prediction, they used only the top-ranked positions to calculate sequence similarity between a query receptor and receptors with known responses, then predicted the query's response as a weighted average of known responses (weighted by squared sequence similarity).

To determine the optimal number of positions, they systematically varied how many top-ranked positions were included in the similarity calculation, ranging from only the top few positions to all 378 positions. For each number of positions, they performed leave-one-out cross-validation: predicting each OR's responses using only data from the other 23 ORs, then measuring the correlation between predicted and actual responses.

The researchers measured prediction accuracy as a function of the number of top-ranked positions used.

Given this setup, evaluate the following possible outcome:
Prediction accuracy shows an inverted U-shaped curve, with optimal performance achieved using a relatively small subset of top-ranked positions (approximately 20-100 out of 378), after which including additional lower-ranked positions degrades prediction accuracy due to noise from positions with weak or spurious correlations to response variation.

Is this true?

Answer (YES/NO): NO